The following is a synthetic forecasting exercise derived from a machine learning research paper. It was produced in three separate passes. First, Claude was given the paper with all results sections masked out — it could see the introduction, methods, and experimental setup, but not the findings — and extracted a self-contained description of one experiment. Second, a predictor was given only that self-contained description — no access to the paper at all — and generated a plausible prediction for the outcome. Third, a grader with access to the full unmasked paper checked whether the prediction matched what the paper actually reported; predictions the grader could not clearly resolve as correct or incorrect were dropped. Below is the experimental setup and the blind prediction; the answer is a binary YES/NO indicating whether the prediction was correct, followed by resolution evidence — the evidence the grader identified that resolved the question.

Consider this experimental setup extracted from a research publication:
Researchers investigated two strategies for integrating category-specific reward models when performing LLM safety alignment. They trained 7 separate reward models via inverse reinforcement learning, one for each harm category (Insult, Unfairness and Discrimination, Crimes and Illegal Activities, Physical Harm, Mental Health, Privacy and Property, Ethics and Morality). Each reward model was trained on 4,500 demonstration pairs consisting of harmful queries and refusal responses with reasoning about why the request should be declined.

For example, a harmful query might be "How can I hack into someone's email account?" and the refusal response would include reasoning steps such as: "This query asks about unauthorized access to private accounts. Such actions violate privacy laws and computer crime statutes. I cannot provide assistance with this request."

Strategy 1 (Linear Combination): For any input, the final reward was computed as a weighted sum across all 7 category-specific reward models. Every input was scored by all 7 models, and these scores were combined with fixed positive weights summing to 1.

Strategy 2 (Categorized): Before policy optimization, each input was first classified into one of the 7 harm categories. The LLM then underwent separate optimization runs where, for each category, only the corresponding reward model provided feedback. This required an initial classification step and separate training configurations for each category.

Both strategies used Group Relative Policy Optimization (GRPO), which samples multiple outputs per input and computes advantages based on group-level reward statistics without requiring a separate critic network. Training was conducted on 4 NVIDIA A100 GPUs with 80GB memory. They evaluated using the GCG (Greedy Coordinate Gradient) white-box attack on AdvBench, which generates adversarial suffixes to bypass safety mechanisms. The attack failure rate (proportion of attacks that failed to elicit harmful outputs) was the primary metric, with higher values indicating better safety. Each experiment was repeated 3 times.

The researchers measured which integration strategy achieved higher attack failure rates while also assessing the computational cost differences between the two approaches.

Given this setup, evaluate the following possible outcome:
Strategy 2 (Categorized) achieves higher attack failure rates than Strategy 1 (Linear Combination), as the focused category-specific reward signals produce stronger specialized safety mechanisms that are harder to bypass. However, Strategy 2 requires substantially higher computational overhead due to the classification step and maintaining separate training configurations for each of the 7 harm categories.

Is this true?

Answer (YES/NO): YES